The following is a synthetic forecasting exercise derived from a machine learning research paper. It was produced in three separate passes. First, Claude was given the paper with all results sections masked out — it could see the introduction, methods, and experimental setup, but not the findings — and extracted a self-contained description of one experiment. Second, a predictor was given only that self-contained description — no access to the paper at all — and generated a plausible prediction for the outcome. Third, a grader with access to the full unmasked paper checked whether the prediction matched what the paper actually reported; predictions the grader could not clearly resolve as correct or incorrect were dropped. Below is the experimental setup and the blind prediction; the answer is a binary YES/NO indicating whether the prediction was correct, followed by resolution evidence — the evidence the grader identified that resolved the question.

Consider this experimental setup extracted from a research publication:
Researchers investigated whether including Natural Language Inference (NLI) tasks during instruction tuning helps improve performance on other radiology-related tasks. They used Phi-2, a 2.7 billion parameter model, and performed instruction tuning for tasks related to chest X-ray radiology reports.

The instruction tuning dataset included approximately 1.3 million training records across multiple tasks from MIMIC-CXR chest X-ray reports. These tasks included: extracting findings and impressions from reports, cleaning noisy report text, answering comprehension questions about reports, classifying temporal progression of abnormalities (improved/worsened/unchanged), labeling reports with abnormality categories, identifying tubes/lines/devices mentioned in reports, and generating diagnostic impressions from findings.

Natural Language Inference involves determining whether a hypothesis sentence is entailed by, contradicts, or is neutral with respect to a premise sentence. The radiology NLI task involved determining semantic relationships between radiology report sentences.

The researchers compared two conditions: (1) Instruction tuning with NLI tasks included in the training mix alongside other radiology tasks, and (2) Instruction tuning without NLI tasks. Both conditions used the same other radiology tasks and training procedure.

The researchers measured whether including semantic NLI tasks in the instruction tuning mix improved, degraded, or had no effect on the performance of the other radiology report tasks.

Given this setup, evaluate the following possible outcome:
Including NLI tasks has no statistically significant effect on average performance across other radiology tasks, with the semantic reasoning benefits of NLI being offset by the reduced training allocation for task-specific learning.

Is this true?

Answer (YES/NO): NO